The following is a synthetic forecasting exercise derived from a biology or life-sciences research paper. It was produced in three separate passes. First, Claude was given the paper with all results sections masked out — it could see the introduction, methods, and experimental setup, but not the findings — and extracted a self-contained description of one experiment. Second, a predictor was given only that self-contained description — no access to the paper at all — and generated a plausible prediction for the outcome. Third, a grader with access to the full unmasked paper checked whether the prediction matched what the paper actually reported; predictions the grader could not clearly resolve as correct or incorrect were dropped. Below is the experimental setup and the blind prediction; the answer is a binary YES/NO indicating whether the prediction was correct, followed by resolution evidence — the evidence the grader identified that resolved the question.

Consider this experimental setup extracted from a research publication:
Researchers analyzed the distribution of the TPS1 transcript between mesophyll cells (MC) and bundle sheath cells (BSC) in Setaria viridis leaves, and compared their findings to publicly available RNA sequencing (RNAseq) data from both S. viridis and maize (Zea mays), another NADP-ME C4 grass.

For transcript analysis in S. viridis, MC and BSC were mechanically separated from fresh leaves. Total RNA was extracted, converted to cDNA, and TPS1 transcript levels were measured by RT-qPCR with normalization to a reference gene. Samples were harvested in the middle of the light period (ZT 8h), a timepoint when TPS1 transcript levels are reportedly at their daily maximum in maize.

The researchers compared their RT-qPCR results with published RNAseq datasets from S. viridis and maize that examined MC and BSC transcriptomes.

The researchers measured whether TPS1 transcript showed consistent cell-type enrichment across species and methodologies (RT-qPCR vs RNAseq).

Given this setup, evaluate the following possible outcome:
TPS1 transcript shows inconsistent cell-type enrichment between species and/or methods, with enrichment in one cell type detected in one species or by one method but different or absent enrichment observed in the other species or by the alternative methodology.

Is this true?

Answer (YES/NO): NO